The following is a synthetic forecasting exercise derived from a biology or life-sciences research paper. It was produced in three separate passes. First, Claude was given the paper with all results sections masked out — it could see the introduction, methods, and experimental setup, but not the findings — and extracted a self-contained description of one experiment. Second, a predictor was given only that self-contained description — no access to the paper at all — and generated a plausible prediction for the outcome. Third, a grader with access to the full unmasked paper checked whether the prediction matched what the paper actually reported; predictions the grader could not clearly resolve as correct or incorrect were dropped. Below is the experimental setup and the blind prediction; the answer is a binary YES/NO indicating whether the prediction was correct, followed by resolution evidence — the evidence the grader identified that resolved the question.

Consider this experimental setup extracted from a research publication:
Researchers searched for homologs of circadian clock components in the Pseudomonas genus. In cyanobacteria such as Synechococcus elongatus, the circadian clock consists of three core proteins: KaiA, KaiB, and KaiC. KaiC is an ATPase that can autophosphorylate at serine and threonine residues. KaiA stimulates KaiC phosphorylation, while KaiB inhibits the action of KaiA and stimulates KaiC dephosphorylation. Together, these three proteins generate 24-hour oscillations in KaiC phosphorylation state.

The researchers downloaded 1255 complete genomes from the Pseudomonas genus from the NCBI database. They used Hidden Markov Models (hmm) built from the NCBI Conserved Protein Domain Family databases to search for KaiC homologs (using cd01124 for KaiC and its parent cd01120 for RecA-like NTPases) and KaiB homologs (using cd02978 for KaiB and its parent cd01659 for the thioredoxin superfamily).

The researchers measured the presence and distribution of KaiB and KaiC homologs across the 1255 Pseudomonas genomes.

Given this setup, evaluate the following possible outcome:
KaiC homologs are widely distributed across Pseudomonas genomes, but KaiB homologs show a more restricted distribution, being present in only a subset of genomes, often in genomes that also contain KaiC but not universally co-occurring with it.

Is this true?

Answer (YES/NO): NO